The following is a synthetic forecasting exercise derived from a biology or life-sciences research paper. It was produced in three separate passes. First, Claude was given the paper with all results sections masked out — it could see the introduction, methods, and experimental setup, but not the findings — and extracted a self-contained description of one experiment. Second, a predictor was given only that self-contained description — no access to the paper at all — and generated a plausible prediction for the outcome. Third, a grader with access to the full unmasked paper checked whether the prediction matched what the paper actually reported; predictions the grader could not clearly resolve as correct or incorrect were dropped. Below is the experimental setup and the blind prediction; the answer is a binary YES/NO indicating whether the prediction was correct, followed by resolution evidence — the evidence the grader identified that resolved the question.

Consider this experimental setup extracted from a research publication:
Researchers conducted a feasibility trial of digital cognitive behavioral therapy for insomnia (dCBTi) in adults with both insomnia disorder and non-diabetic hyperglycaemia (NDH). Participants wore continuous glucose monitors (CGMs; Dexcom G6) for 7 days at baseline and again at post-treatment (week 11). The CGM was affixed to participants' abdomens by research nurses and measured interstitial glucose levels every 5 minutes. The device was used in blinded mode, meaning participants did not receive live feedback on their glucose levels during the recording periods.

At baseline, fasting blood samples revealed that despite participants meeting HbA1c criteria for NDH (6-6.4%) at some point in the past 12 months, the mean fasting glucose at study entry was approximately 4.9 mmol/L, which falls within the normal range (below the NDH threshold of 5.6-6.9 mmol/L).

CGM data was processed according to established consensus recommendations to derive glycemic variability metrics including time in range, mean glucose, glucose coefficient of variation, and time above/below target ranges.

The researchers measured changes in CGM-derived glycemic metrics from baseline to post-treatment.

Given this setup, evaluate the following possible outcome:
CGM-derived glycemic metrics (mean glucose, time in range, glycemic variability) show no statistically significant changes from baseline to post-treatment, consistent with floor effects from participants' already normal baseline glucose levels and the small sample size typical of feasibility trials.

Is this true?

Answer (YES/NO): YES